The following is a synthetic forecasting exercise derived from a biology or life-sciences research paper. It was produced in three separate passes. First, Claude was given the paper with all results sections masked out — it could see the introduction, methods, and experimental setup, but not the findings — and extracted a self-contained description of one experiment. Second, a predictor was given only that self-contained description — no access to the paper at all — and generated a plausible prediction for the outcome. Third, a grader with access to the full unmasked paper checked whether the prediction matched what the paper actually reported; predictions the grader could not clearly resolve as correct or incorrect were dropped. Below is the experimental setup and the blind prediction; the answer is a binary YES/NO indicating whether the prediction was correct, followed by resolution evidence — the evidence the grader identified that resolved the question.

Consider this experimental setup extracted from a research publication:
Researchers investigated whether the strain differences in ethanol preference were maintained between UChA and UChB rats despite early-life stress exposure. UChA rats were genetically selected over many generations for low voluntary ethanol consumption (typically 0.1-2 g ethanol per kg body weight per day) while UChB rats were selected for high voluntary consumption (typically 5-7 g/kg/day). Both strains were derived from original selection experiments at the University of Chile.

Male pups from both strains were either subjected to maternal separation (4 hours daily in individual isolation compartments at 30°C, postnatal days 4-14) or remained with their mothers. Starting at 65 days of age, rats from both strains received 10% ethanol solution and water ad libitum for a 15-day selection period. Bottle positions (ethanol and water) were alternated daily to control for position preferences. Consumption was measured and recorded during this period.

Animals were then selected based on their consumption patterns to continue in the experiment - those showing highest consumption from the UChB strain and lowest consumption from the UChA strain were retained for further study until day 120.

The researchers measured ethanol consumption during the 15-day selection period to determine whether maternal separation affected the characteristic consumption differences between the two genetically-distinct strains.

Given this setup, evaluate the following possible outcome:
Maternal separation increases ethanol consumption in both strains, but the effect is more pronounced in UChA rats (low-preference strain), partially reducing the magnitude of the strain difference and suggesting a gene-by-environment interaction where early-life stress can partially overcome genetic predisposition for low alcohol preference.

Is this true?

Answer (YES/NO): NO